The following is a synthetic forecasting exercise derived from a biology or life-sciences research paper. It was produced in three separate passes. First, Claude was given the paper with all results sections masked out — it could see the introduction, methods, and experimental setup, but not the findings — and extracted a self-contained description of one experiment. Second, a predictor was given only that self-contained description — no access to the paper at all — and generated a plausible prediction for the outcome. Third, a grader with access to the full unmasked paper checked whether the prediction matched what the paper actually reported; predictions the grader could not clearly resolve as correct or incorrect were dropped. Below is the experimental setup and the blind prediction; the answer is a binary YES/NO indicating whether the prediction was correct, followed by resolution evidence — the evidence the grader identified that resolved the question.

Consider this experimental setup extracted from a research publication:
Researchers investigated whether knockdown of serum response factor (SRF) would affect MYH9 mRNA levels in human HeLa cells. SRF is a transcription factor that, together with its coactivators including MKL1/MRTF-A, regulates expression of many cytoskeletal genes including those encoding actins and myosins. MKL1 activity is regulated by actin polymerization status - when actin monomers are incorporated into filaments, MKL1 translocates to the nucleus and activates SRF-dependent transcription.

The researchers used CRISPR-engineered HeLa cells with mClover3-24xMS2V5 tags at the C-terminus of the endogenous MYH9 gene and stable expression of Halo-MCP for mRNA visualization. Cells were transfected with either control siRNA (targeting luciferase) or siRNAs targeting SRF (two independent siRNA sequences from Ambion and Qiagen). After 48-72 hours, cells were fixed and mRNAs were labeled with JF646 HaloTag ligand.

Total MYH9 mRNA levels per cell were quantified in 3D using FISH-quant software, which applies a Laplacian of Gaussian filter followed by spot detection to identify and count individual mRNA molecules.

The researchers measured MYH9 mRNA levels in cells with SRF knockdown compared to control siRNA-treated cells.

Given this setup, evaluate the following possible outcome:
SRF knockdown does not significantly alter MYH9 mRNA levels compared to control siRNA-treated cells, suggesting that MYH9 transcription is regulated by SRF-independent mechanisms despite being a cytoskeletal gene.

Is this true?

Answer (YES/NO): NO